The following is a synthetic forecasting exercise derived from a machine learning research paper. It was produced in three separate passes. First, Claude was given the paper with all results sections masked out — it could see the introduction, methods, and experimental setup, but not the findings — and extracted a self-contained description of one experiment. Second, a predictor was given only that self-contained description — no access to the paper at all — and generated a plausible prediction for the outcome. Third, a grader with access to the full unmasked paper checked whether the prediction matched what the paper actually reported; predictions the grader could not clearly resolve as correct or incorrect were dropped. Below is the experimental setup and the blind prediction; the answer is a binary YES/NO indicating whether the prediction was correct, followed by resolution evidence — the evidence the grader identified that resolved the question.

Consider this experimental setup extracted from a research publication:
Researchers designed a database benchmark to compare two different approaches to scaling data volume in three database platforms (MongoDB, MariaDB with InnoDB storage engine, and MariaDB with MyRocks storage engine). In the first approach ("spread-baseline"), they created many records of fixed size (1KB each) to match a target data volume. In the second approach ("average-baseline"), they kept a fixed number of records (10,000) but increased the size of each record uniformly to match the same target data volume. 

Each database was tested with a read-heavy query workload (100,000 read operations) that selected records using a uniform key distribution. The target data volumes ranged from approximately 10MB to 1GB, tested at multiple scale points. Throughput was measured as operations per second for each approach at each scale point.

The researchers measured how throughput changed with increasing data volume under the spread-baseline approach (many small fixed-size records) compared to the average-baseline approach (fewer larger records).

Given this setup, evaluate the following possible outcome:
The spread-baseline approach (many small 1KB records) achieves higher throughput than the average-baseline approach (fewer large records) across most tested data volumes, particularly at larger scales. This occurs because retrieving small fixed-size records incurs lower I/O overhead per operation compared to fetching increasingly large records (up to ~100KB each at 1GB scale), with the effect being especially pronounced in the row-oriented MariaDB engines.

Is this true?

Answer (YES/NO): NO